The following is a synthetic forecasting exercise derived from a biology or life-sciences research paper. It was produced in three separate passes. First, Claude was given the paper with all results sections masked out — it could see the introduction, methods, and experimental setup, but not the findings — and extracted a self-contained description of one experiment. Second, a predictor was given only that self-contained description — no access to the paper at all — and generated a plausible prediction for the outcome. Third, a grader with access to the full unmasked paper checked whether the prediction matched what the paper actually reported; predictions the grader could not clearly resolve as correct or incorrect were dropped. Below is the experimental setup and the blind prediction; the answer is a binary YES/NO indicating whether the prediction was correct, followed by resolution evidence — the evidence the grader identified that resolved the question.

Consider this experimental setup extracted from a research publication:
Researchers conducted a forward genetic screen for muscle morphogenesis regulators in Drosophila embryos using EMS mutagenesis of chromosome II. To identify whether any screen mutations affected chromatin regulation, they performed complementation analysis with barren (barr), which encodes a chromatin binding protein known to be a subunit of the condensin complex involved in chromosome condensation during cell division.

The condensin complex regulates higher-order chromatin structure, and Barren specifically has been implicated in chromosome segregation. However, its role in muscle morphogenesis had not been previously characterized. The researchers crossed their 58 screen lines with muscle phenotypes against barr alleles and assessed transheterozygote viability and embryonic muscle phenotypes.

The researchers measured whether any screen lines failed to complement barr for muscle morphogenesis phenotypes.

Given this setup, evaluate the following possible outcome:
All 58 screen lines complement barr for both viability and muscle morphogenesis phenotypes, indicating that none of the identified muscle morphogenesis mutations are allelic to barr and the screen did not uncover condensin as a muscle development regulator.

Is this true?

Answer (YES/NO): NO